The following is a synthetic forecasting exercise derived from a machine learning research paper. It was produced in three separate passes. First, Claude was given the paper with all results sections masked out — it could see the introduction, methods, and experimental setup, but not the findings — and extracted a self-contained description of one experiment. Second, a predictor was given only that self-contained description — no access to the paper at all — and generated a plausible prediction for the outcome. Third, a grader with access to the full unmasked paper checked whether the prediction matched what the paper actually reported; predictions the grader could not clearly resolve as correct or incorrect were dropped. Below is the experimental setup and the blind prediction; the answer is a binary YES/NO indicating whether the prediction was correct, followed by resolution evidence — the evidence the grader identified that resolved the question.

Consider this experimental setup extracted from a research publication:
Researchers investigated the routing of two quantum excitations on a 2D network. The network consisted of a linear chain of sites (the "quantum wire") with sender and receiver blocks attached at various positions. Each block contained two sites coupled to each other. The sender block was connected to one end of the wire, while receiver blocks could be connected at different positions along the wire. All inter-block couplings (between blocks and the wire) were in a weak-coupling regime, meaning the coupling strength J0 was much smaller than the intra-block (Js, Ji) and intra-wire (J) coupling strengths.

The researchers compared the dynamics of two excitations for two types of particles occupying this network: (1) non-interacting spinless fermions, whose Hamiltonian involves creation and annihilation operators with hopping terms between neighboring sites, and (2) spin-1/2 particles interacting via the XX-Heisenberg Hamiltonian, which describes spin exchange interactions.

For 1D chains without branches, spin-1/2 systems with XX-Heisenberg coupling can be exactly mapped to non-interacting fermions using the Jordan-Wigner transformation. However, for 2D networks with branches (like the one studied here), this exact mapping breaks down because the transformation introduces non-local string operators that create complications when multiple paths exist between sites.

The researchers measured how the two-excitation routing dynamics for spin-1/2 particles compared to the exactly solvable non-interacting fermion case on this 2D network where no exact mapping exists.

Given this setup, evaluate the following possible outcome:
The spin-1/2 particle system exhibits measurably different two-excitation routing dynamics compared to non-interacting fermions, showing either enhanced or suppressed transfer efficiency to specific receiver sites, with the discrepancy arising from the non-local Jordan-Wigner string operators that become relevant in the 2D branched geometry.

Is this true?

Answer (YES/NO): YES